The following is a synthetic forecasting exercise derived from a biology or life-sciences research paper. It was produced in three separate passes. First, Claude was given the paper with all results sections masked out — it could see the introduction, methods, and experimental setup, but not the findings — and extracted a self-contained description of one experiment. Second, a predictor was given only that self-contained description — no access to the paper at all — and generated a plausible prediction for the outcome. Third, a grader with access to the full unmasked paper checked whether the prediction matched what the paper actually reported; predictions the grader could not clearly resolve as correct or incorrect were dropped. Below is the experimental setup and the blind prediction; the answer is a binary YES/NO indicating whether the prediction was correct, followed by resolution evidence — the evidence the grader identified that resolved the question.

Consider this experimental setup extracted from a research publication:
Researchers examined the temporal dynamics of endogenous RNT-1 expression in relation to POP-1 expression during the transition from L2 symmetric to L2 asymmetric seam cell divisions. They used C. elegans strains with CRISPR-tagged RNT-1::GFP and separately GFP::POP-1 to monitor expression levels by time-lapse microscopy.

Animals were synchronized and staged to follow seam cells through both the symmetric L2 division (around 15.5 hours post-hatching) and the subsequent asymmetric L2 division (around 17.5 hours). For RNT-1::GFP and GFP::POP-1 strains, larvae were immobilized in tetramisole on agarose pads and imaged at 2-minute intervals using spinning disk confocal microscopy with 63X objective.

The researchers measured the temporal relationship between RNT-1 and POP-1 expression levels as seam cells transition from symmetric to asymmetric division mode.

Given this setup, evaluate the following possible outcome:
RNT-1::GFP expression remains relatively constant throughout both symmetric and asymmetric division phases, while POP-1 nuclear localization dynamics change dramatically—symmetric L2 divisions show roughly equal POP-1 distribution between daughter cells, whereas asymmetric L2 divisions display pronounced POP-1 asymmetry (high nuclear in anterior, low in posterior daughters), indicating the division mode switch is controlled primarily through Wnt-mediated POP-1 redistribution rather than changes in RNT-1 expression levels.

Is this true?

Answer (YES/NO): NO